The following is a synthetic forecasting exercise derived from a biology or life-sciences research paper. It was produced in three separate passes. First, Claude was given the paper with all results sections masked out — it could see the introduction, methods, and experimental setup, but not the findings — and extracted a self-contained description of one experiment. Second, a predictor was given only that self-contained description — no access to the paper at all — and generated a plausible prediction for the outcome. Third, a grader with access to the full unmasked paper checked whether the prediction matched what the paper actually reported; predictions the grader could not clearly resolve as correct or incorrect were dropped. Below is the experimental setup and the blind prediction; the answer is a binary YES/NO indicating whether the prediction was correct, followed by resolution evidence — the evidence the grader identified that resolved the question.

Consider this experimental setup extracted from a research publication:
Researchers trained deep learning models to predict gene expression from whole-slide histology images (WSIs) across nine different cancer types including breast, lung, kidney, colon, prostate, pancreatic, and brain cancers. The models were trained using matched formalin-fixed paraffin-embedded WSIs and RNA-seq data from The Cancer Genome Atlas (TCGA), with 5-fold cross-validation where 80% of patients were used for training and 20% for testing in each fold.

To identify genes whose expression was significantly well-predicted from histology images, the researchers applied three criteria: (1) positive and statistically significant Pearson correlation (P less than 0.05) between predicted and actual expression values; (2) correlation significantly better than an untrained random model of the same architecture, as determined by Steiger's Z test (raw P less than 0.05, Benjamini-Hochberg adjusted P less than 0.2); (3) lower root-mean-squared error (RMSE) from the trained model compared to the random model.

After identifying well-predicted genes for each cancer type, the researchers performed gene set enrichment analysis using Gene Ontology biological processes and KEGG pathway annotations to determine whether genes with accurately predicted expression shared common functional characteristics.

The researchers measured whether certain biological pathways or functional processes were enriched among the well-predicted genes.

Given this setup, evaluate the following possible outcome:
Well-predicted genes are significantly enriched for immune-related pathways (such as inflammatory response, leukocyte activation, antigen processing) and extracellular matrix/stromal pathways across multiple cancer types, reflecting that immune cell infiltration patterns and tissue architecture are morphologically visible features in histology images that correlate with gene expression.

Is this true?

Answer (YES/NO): YES